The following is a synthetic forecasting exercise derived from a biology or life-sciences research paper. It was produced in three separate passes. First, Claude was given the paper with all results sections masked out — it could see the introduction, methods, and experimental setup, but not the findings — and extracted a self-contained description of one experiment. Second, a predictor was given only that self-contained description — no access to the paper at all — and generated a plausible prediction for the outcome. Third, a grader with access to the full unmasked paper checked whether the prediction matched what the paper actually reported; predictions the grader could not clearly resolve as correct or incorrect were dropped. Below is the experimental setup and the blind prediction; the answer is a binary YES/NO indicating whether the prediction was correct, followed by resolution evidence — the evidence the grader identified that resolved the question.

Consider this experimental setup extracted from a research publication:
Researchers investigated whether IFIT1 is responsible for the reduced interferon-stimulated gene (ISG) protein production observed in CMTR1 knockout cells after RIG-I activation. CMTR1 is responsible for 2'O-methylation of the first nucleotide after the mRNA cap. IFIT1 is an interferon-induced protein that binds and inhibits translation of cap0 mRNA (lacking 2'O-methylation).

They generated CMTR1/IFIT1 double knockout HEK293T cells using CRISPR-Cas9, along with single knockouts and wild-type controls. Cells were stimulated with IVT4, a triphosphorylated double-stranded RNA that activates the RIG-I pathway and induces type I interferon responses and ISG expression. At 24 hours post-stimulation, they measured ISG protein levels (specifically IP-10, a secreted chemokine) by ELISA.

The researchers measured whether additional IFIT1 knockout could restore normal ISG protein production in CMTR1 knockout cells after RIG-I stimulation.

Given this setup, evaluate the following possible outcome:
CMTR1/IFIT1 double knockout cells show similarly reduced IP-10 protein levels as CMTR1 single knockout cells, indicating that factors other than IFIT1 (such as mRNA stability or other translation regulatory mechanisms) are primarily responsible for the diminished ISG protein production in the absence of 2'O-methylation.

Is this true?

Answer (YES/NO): NO